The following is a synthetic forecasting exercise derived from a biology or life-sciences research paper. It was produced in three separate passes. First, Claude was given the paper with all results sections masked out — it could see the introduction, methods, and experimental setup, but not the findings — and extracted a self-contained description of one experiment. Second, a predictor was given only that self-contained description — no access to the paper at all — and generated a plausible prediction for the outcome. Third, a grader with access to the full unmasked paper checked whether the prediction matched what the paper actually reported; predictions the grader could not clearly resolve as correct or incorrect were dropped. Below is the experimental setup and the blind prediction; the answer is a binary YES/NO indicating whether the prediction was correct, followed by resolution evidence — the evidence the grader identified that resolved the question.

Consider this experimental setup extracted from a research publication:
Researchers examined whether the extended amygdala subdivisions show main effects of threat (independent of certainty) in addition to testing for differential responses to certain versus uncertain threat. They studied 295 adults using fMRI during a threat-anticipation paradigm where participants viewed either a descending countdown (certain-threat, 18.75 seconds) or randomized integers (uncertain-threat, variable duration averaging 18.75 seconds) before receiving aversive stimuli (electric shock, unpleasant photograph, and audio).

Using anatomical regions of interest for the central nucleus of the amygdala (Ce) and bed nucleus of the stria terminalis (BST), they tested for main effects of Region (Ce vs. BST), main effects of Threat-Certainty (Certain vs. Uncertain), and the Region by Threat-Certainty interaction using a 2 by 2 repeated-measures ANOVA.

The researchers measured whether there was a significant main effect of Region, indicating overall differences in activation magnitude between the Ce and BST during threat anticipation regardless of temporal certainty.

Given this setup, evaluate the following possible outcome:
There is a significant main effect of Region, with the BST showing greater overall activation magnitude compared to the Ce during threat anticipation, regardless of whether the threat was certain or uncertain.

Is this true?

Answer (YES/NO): YES